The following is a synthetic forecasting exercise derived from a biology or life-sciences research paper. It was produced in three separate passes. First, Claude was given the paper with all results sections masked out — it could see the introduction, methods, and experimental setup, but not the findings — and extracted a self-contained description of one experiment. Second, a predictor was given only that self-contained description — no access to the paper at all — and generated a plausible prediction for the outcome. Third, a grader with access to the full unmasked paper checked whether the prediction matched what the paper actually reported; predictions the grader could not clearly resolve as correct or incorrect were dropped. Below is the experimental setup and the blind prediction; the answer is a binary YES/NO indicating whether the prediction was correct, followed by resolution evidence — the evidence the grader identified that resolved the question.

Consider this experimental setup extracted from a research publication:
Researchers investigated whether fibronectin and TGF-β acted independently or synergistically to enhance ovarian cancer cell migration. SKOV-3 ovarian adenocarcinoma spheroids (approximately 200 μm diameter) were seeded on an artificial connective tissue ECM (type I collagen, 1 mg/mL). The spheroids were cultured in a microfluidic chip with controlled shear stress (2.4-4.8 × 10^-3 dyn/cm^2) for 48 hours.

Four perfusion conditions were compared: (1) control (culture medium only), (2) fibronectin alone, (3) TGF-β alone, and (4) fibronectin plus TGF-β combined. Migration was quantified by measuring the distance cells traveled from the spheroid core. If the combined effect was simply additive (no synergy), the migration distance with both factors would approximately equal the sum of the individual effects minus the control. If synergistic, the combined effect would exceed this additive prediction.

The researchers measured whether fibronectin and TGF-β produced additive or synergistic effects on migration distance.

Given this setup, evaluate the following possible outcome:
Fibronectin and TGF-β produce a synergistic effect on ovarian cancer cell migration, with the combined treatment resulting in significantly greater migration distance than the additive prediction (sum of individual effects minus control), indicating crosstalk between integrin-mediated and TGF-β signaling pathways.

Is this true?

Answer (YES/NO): NO